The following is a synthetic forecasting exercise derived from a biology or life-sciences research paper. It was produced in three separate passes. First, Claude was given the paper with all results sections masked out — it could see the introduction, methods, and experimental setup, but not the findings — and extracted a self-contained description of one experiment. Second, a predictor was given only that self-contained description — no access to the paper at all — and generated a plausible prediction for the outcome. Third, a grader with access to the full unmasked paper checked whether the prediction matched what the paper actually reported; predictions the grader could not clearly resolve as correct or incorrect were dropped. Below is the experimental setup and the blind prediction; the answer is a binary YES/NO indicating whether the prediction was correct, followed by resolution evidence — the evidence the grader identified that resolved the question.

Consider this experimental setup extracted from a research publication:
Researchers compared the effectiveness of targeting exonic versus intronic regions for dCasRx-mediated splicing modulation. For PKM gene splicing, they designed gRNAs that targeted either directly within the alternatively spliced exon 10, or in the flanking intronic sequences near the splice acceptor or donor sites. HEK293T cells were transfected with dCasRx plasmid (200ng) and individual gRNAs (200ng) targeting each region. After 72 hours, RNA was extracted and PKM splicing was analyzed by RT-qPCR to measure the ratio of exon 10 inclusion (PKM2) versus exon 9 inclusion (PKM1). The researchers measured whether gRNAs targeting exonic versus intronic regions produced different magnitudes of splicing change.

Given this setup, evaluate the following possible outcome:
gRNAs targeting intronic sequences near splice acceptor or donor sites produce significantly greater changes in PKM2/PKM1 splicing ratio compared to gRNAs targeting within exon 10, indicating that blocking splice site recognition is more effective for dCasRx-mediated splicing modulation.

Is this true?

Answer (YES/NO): NO